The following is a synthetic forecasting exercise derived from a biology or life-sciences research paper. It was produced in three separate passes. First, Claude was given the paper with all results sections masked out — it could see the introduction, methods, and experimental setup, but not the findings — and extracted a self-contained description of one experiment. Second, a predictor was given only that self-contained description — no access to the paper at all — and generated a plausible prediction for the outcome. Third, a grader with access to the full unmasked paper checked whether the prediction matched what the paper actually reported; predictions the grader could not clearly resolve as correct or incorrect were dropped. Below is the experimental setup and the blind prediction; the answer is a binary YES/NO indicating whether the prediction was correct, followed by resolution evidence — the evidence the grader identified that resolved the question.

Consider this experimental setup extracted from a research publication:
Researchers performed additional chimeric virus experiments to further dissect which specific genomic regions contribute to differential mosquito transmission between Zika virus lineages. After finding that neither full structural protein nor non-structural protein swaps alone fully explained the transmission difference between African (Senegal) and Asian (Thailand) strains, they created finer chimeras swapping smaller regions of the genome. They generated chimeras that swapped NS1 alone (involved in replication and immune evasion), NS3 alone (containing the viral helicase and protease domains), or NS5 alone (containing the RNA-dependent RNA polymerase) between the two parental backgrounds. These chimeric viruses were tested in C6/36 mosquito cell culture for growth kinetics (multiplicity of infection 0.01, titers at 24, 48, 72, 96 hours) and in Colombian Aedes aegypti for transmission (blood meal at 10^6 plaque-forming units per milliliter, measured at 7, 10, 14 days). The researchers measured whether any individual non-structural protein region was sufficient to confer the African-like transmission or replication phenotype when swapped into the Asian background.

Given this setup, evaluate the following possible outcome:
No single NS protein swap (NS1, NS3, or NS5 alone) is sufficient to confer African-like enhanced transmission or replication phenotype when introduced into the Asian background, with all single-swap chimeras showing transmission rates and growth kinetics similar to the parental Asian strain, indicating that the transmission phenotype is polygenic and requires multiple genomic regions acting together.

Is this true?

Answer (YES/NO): NO